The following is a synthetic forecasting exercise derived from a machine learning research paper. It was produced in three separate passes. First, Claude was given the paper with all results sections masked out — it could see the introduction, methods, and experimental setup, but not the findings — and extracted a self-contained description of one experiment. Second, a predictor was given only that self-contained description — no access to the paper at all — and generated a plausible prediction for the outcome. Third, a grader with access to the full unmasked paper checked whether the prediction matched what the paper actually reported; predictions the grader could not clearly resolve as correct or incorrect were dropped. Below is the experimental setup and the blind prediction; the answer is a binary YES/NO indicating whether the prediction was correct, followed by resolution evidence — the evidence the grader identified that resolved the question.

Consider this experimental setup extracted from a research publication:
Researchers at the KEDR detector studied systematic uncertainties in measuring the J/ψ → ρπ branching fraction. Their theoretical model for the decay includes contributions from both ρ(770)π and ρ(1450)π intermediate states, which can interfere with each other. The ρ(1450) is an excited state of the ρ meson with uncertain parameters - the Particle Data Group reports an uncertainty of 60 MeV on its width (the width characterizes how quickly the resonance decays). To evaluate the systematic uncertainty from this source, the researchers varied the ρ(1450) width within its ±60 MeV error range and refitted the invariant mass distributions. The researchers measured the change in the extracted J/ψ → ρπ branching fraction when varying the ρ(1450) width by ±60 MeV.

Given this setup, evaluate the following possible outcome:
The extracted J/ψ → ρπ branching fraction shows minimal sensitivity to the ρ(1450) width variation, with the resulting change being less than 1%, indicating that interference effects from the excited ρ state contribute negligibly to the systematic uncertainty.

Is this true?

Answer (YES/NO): NO